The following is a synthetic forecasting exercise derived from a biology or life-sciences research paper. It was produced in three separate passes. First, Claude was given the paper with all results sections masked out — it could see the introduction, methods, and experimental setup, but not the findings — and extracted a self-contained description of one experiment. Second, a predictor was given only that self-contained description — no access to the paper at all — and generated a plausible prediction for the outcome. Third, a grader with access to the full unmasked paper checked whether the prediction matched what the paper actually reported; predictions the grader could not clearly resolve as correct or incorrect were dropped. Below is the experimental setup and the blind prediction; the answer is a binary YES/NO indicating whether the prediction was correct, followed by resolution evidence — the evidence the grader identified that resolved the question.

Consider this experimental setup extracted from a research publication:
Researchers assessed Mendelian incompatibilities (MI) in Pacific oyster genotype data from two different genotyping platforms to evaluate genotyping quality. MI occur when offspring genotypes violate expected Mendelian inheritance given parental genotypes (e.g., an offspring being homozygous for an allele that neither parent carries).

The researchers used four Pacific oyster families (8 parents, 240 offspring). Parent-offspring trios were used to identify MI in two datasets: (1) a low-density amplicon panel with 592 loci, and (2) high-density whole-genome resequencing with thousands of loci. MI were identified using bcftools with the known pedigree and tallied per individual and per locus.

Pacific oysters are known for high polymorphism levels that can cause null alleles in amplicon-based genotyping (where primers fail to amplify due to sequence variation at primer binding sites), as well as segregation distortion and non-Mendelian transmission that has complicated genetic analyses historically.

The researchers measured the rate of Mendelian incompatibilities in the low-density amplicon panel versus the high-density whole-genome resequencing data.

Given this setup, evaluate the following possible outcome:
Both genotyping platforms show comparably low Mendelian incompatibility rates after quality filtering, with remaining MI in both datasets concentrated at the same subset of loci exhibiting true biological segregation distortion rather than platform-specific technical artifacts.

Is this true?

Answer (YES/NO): NO